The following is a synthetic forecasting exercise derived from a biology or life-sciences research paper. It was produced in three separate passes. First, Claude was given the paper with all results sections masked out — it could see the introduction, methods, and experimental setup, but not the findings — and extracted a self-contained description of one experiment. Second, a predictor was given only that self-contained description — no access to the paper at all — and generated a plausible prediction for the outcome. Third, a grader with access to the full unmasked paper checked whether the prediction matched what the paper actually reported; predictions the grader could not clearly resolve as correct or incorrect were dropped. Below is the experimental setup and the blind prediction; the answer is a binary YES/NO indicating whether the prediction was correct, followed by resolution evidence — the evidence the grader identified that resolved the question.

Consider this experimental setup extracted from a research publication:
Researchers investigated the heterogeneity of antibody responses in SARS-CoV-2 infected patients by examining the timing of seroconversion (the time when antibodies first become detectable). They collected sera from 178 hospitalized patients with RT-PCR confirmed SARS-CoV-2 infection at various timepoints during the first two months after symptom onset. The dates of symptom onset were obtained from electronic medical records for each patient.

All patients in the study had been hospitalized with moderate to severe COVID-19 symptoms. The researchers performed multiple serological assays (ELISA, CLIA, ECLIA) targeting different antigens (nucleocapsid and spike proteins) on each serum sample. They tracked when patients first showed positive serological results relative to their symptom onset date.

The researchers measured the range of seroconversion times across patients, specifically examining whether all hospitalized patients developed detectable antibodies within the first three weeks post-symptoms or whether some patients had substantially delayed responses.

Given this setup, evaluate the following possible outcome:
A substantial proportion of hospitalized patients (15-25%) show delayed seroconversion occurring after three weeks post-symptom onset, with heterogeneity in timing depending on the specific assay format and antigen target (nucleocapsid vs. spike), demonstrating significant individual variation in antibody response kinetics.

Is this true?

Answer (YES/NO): NO